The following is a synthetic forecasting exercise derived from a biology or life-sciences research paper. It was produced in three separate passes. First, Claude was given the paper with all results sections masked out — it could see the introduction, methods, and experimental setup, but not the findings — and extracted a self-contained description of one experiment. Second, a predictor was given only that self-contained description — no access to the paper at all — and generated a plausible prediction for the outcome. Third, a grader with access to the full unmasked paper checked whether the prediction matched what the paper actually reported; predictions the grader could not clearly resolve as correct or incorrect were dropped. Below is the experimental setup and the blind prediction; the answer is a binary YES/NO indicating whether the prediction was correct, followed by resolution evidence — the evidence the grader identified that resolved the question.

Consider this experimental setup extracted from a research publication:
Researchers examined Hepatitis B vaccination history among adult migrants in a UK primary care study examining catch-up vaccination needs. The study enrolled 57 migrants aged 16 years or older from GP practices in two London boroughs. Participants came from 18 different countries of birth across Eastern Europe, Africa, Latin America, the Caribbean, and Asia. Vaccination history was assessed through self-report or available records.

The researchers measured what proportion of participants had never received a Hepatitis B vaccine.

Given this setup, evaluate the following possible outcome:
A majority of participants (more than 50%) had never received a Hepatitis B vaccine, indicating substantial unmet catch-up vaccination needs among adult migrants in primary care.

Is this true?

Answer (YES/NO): YES